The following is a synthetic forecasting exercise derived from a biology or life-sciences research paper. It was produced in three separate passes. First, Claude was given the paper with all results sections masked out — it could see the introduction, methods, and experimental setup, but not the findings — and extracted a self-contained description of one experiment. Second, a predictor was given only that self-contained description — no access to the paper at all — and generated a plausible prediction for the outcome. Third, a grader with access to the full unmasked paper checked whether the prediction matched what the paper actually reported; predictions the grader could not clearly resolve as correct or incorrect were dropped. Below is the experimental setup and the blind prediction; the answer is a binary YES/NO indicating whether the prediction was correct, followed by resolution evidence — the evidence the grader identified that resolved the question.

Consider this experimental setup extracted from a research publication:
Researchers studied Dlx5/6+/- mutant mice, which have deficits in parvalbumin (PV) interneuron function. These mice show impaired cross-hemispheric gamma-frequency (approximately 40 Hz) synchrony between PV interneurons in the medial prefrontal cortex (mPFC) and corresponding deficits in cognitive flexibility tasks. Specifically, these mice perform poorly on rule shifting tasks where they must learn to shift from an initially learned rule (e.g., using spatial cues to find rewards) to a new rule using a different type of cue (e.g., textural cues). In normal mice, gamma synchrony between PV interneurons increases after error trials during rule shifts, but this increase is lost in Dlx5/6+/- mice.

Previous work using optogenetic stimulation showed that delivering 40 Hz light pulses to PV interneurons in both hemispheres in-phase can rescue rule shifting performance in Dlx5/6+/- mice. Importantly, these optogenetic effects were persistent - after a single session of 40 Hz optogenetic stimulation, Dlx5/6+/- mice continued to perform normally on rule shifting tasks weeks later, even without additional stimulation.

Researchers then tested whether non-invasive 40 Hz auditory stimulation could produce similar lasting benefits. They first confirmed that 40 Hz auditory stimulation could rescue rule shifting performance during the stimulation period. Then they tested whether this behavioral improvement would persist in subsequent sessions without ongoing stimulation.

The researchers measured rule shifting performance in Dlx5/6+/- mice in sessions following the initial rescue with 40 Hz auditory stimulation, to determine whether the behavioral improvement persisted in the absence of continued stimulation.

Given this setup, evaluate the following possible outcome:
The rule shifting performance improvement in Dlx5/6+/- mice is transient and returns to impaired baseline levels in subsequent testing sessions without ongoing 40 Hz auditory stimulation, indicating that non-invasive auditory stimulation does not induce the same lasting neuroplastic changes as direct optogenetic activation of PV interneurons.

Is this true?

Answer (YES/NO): YES